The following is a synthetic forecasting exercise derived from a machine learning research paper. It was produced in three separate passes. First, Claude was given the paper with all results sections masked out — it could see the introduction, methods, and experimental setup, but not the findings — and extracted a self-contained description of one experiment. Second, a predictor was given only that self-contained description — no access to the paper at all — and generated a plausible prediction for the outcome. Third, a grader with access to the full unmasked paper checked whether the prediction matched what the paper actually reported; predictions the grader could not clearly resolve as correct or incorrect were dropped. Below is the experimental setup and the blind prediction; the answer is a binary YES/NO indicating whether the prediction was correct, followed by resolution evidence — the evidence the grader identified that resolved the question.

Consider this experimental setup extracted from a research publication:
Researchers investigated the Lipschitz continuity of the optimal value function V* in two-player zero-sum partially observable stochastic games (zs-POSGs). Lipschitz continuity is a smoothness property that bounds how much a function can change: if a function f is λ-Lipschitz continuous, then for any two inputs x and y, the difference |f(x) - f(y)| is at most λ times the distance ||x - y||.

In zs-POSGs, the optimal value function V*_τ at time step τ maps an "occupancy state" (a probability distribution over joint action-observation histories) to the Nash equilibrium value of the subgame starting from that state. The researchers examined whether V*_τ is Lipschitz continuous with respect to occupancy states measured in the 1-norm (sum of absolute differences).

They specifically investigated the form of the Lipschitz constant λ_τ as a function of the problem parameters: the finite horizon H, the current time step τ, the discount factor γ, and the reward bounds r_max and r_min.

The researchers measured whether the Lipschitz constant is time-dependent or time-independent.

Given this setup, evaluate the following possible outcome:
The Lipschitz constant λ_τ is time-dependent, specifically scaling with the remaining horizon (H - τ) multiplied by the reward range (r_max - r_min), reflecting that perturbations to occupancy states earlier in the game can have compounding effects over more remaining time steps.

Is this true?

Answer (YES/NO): YES